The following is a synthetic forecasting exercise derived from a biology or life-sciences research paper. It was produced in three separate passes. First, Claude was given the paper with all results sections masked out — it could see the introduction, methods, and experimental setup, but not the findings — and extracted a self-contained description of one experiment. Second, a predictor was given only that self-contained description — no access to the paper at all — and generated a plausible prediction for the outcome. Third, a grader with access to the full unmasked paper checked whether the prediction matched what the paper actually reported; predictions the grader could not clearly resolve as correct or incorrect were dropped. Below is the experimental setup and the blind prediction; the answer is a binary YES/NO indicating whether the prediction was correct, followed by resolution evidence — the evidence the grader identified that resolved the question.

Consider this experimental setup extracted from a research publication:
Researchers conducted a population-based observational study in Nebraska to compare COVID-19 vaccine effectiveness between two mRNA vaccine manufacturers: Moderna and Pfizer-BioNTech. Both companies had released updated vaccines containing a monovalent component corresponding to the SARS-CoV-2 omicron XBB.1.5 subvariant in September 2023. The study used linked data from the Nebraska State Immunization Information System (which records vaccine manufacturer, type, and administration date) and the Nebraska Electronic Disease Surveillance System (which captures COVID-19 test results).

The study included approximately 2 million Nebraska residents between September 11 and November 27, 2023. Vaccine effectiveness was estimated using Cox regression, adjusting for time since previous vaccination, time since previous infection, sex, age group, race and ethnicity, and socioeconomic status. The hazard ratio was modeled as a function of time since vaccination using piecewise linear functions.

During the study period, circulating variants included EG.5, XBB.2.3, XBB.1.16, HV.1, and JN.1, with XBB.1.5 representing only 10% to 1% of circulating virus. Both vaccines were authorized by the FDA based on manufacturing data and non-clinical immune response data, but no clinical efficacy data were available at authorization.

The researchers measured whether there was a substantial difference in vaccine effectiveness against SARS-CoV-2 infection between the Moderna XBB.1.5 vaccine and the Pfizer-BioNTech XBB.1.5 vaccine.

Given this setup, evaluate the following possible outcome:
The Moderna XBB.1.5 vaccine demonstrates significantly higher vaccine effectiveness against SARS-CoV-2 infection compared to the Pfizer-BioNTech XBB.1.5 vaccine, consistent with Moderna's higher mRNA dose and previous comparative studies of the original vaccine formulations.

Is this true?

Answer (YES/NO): NO